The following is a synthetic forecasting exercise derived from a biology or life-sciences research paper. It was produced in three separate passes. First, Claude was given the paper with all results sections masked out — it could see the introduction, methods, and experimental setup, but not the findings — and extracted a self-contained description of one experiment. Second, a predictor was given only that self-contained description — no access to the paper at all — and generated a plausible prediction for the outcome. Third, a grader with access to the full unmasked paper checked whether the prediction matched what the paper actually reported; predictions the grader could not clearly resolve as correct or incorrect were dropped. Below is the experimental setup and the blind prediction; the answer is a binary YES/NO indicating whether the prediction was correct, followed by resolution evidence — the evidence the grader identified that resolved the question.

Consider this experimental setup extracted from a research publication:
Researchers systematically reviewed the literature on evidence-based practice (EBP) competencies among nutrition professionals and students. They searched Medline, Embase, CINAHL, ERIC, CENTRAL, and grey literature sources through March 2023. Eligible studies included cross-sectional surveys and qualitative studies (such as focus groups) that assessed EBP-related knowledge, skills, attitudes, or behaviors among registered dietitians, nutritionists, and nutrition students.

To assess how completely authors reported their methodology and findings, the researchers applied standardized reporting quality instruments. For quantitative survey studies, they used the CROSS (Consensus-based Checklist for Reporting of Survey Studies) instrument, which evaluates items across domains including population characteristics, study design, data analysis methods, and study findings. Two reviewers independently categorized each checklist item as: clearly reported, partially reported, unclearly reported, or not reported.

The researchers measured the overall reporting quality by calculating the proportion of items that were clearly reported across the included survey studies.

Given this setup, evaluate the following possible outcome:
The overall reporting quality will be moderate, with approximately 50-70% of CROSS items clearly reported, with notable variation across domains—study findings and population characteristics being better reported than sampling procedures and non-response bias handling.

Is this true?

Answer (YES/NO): NO